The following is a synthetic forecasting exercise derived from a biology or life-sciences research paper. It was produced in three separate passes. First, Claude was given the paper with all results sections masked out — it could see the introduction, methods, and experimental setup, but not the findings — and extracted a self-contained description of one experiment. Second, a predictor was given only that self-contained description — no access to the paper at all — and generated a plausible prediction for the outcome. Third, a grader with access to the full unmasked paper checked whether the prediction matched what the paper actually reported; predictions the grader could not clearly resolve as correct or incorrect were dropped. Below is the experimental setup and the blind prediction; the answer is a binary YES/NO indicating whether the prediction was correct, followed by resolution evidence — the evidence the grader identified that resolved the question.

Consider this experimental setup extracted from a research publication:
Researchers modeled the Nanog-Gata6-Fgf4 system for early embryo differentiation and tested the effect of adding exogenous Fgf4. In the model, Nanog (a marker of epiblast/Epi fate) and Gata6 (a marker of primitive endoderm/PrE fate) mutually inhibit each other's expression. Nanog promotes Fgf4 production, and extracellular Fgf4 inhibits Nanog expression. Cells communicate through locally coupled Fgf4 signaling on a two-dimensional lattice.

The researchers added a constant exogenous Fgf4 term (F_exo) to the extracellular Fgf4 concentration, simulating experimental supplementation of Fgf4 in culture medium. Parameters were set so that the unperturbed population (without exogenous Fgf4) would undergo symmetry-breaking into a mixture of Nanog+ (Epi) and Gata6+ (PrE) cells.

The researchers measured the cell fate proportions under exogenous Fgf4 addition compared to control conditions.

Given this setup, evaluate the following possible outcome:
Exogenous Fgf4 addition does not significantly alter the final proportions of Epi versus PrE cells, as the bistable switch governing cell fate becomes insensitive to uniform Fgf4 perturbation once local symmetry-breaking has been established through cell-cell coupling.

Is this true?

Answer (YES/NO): NO